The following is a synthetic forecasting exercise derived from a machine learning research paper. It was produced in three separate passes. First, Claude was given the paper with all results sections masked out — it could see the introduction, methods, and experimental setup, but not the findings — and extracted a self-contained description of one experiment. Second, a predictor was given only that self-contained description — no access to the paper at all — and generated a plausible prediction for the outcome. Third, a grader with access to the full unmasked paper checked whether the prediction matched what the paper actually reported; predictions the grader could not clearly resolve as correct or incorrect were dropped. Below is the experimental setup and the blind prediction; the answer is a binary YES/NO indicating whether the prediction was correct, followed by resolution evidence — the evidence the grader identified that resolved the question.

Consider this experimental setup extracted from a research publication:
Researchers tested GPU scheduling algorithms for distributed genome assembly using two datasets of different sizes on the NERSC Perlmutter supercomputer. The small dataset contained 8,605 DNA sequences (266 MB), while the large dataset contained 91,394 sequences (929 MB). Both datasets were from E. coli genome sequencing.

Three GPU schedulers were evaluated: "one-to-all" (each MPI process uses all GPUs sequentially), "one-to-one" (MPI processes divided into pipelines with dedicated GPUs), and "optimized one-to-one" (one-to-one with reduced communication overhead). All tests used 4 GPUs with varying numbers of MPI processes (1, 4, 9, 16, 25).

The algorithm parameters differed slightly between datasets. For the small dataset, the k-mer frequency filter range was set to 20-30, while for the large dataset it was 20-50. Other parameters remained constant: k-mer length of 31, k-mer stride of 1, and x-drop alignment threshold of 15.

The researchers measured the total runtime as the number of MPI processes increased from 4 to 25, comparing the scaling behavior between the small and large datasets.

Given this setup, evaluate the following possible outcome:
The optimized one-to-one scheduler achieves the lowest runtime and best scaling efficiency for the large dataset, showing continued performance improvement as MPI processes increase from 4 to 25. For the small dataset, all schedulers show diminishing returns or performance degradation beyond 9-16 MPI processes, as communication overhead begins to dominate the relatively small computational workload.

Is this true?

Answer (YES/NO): NO